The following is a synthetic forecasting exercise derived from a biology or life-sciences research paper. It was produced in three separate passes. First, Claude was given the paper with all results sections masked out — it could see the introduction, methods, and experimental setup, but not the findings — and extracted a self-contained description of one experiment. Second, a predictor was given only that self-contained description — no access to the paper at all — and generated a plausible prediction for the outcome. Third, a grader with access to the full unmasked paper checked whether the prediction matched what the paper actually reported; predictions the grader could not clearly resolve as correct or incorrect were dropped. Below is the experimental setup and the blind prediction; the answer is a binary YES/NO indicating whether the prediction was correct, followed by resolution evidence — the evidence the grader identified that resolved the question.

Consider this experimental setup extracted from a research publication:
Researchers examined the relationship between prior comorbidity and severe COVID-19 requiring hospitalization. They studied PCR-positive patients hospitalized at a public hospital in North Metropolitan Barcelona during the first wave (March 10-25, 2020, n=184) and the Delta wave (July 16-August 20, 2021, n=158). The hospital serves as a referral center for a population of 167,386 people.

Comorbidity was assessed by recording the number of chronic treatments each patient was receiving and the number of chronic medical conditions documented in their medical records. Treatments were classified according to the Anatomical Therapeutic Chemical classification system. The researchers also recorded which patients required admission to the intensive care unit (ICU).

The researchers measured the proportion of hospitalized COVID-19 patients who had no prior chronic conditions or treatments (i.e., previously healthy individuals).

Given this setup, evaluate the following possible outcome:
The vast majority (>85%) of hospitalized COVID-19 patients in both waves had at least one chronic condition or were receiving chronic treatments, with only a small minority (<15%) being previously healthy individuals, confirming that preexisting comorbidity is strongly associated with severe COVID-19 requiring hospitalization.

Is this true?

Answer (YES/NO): NO